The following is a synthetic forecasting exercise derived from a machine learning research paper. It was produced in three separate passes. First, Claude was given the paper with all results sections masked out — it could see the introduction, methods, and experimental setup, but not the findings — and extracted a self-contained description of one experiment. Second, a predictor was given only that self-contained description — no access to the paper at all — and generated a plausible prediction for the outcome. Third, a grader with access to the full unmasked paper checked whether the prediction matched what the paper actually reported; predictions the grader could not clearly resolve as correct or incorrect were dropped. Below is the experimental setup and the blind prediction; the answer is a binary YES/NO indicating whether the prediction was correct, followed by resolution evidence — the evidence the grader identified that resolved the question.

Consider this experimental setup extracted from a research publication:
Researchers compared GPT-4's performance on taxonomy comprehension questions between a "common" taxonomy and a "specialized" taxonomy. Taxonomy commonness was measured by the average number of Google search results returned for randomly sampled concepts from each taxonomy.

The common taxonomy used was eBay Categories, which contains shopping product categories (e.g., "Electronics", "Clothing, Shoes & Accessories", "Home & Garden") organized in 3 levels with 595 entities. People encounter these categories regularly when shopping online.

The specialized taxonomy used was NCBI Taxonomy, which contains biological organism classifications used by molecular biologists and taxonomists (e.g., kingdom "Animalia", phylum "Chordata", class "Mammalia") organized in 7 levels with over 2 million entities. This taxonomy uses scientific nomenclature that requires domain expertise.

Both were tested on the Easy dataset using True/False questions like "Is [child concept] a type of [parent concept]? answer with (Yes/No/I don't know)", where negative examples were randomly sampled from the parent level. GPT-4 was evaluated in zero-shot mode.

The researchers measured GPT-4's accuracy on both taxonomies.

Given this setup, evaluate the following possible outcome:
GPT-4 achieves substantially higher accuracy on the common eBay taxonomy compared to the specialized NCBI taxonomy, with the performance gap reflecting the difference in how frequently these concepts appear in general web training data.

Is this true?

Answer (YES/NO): YES